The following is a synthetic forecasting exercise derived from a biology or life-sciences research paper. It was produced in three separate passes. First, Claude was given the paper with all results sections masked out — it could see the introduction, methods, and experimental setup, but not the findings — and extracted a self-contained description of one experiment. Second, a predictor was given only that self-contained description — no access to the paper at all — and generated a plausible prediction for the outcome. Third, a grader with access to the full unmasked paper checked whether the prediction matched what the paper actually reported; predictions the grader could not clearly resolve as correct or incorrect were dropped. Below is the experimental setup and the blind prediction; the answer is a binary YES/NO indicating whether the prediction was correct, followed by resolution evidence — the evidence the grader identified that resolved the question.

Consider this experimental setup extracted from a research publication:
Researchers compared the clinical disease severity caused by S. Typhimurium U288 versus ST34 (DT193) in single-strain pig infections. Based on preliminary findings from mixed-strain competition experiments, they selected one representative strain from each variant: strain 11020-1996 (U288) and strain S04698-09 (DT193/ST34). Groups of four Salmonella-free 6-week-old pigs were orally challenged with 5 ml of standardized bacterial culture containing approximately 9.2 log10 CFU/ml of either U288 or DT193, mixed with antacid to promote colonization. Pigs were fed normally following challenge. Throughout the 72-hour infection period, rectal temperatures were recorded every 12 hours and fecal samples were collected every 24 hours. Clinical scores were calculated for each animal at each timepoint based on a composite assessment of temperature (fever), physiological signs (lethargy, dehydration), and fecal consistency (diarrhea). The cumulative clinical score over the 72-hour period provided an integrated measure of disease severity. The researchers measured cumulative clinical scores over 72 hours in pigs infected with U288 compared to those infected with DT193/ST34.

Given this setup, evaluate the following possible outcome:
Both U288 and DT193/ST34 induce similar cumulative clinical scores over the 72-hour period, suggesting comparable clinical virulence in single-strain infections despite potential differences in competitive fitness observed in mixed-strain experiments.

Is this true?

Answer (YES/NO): NO